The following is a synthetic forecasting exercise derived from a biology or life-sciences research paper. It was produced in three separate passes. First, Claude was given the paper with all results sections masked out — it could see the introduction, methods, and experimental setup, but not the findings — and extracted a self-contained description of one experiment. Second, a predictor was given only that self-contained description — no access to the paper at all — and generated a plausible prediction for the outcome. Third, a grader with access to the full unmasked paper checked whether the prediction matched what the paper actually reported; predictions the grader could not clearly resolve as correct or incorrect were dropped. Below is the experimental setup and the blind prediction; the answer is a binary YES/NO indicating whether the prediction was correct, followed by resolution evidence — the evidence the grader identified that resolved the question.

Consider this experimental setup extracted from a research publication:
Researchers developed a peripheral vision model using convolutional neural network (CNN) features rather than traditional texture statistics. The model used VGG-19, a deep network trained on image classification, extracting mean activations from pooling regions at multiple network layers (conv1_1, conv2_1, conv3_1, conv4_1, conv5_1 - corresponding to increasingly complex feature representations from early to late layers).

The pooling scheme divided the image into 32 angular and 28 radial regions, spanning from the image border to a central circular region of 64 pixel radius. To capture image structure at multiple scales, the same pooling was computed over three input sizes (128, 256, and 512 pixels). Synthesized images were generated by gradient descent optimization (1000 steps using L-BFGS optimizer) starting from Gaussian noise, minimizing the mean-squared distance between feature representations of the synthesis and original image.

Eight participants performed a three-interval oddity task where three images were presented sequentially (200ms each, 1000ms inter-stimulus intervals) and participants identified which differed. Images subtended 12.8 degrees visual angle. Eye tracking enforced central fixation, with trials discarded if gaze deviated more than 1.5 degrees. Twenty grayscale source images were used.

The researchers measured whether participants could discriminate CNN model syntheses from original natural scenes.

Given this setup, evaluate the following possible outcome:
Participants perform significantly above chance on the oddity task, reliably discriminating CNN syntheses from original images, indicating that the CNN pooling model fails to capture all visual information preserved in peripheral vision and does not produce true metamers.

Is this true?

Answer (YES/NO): YES